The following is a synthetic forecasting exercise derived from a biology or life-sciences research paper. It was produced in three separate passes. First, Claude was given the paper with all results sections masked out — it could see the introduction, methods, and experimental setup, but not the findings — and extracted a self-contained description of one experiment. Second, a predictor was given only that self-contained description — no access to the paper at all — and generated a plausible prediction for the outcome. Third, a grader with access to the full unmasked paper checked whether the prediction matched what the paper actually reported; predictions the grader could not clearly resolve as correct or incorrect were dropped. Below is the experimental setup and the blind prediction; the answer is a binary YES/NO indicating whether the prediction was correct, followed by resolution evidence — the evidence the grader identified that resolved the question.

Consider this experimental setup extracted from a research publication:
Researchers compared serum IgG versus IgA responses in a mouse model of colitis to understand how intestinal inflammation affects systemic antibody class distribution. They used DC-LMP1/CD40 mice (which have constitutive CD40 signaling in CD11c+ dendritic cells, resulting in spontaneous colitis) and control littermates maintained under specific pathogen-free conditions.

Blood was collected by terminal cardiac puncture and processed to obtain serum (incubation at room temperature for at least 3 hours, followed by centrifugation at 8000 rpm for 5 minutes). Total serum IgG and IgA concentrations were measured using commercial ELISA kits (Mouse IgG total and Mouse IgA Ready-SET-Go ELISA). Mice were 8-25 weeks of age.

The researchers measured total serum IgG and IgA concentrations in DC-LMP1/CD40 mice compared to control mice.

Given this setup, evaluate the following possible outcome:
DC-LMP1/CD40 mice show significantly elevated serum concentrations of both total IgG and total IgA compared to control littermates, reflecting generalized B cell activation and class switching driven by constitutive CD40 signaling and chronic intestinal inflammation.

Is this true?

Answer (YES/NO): YES